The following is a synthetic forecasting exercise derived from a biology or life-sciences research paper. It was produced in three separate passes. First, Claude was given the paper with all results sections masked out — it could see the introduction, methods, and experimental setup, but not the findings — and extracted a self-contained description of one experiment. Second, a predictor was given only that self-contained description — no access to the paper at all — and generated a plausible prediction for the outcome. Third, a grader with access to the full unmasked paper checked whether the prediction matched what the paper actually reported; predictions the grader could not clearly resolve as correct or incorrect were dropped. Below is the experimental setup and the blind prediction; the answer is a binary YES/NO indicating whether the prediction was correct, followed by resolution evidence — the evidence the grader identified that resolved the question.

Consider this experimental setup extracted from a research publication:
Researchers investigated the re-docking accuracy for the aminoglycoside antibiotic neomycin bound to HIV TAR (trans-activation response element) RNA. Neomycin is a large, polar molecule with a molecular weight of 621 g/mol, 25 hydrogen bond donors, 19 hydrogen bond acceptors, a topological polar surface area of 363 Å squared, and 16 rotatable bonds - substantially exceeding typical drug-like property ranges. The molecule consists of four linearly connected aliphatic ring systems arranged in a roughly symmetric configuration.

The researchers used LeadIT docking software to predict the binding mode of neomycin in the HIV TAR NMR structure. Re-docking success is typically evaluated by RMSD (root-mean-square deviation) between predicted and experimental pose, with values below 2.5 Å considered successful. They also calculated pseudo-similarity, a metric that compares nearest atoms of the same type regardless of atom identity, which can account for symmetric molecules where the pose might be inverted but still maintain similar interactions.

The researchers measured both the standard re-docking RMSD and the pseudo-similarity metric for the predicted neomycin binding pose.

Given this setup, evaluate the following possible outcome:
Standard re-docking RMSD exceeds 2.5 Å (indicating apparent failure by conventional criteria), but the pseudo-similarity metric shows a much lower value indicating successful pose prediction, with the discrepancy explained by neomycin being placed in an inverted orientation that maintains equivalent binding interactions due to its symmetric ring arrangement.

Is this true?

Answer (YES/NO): YES